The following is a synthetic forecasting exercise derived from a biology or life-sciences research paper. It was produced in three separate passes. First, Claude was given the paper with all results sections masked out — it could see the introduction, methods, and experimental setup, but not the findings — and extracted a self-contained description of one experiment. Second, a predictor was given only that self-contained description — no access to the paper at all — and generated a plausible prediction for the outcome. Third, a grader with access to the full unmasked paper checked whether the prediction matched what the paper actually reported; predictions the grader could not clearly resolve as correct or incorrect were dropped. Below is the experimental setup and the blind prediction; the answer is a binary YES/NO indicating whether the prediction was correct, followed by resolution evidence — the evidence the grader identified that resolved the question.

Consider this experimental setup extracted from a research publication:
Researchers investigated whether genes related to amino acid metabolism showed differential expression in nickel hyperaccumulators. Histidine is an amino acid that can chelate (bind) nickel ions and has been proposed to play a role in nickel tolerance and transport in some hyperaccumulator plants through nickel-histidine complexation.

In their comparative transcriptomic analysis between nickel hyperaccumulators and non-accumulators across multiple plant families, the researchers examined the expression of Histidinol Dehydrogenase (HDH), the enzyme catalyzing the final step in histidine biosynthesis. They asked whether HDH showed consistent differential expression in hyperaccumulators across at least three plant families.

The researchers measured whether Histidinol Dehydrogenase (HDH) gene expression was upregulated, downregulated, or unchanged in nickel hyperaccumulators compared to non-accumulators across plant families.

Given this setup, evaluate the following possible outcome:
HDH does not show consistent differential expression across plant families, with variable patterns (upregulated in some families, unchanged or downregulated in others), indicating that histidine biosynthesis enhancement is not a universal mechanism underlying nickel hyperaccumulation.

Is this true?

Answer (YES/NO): NO